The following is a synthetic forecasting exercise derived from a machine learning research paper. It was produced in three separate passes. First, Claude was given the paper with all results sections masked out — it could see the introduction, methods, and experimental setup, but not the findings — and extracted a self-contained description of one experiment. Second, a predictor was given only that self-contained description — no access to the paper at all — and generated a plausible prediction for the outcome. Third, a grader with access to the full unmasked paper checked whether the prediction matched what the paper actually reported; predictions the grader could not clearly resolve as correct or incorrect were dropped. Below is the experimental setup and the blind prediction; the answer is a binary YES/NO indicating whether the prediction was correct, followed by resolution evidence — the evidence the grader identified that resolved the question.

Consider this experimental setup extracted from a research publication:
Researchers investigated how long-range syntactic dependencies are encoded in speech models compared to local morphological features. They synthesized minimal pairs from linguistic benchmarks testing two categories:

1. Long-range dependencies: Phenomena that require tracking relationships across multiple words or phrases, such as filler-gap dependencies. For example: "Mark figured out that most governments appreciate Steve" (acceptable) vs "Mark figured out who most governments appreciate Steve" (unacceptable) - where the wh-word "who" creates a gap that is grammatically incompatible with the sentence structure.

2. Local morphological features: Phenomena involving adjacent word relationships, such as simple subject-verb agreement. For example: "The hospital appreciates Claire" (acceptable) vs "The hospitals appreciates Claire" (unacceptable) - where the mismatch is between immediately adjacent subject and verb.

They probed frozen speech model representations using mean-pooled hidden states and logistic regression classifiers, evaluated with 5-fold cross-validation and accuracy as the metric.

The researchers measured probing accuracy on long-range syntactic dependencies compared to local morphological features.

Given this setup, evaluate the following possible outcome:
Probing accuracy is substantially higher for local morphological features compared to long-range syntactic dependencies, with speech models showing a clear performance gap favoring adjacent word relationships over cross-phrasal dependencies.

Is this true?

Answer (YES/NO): NO